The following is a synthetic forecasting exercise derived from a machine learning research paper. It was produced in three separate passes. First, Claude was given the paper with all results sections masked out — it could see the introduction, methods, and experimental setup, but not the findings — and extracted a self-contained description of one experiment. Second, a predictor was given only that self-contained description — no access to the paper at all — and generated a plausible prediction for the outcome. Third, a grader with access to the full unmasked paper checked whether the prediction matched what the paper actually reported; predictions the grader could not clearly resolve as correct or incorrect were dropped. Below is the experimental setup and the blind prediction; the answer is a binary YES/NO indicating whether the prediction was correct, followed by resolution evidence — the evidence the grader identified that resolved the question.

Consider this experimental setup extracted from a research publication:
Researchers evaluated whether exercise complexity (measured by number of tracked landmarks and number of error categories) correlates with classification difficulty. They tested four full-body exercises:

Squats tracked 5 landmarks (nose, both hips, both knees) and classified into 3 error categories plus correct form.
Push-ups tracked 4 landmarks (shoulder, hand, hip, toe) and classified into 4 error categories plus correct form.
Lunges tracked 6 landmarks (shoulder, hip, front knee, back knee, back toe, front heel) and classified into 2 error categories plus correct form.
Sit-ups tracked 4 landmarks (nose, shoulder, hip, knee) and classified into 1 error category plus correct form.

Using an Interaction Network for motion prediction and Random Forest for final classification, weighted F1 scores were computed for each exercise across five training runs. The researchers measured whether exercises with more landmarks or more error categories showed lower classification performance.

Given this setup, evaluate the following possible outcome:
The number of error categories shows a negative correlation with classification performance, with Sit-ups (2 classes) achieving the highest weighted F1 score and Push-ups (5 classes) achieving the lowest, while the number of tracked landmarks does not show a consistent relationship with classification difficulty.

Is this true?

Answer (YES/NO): NO